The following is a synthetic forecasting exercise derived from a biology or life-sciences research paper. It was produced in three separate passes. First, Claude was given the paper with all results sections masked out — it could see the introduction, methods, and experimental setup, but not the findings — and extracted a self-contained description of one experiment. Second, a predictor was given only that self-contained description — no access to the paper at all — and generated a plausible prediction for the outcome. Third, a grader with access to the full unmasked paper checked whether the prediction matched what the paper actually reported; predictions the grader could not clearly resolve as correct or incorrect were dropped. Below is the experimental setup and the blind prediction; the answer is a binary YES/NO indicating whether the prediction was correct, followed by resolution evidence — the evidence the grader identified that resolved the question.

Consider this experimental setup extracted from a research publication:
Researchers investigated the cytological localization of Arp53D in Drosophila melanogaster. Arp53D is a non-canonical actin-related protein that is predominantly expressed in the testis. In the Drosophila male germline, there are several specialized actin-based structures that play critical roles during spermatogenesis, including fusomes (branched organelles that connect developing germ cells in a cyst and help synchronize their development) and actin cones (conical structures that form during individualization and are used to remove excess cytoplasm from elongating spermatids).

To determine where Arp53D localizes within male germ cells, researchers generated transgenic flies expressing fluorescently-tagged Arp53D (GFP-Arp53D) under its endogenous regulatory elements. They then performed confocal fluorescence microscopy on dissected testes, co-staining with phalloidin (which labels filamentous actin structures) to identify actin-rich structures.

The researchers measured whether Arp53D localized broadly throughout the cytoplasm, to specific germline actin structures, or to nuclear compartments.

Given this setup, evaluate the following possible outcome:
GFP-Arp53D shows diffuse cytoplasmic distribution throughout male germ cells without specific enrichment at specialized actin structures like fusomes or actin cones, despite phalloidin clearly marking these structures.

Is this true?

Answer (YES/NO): NO